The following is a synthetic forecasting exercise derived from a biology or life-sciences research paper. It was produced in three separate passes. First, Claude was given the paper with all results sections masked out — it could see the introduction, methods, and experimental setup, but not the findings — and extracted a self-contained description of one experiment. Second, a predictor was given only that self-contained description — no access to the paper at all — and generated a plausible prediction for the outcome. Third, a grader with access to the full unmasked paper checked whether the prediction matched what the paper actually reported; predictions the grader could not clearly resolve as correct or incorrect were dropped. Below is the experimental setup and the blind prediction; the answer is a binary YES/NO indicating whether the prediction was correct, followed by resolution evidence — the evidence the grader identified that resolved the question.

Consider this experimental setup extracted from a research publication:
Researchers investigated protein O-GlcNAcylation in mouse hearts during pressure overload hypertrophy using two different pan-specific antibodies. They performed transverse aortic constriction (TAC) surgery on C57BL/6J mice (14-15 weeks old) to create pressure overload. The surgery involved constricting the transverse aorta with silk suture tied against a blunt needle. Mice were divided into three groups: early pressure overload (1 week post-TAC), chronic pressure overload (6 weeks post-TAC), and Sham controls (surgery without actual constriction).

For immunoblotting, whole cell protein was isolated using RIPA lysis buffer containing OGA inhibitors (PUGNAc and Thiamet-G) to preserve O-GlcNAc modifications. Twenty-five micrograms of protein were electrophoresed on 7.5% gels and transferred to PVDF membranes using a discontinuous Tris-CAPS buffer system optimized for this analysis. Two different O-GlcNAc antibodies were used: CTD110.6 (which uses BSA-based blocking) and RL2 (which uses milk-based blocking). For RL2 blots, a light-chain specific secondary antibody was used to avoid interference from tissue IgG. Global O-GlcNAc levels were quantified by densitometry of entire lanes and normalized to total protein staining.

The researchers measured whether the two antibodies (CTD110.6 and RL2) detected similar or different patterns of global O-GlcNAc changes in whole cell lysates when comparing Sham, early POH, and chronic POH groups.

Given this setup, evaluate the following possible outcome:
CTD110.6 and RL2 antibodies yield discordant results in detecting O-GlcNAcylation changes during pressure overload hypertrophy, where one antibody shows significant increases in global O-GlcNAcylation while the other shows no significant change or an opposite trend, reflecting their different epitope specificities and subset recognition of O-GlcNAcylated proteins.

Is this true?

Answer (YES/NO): NO